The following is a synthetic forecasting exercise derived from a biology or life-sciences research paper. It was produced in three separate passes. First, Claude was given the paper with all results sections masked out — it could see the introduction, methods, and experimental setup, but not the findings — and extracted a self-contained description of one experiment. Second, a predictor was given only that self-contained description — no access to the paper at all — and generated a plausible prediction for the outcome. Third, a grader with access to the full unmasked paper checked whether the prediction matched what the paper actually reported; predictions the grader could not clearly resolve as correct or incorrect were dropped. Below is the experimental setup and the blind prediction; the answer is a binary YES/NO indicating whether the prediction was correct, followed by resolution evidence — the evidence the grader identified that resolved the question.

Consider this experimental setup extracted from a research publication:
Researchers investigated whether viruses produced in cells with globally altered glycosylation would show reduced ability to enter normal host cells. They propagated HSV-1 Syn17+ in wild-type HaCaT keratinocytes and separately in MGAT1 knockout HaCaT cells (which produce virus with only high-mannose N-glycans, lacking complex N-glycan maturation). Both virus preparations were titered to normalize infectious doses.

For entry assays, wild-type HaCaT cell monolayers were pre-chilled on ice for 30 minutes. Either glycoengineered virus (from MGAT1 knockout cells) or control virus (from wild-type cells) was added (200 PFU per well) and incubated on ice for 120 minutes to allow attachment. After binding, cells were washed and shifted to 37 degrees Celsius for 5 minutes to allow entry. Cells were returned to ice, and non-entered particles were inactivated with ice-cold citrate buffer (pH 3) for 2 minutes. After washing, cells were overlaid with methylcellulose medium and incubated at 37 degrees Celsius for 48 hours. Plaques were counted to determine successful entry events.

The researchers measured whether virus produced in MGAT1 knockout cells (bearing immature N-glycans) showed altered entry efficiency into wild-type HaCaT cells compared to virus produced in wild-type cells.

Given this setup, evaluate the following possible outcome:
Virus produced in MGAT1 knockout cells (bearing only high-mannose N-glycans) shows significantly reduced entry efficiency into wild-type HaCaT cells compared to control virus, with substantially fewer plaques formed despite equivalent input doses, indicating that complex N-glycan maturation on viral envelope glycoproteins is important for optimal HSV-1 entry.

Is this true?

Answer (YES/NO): NO